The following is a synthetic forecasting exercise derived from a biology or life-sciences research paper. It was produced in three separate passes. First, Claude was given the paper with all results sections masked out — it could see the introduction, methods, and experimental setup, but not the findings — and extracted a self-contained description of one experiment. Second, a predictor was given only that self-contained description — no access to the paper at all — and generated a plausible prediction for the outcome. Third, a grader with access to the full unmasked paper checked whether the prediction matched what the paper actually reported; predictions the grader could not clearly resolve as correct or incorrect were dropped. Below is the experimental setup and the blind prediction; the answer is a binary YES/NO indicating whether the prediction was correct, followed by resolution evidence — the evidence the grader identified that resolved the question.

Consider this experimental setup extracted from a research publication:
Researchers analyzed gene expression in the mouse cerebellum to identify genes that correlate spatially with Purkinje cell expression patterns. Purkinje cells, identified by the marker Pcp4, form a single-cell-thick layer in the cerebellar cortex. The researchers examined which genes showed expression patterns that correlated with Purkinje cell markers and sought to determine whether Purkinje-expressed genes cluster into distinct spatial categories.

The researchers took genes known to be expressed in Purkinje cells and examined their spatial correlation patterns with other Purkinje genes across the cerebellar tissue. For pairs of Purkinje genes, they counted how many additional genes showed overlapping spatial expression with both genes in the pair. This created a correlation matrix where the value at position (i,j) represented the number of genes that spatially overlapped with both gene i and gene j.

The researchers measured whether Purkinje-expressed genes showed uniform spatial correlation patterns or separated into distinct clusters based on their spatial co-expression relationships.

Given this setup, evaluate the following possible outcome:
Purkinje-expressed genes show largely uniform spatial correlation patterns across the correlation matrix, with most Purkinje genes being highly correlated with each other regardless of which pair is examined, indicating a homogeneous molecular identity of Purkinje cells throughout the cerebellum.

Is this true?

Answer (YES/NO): NO